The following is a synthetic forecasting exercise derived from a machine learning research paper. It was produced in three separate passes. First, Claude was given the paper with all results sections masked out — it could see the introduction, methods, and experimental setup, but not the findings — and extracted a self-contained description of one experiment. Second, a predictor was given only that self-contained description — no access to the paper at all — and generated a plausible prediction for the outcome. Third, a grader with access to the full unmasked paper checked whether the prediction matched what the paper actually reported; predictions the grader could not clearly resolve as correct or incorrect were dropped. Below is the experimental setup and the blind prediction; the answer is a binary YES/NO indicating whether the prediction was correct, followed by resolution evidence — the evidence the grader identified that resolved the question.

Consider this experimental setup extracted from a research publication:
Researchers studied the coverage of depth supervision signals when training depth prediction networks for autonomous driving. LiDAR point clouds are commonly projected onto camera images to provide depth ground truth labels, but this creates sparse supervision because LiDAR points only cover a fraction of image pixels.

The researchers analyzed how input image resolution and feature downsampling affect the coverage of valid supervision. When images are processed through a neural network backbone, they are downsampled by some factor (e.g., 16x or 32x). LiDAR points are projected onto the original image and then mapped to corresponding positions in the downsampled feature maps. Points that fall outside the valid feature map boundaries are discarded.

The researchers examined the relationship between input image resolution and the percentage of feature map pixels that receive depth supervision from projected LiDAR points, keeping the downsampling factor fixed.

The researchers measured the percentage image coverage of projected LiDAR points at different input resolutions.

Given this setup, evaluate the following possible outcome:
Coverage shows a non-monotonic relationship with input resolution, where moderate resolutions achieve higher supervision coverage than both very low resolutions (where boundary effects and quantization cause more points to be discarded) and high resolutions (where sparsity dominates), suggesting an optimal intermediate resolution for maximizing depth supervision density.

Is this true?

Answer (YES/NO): NO